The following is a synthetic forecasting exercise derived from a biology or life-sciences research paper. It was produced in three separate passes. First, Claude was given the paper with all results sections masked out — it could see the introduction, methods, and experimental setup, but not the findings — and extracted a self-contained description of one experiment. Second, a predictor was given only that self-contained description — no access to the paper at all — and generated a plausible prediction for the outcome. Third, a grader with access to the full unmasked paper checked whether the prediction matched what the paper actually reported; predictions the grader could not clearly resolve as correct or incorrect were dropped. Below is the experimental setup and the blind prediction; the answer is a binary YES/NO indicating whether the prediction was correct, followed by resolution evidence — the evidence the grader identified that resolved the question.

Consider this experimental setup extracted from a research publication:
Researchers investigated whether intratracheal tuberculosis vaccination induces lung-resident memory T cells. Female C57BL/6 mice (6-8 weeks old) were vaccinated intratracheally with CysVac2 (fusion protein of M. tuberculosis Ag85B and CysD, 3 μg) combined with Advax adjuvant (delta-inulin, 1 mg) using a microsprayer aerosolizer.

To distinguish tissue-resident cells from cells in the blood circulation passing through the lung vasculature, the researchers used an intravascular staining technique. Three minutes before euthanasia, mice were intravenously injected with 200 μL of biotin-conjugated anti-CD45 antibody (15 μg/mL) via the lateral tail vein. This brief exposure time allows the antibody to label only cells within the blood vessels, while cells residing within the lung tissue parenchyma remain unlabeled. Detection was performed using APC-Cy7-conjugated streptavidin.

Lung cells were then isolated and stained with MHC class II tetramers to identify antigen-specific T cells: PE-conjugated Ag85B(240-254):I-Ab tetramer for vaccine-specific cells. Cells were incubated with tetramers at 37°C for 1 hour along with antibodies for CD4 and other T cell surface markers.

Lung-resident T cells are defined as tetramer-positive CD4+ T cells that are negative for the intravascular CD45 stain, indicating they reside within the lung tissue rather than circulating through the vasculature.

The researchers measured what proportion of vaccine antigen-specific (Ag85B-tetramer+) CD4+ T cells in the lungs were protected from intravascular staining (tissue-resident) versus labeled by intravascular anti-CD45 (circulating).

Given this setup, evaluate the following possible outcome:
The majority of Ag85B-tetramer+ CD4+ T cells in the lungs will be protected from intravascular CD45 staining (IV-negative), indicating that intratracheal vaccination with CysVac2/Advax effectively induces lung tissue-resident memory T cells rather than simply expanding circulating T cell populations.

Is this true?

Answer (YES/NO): YES